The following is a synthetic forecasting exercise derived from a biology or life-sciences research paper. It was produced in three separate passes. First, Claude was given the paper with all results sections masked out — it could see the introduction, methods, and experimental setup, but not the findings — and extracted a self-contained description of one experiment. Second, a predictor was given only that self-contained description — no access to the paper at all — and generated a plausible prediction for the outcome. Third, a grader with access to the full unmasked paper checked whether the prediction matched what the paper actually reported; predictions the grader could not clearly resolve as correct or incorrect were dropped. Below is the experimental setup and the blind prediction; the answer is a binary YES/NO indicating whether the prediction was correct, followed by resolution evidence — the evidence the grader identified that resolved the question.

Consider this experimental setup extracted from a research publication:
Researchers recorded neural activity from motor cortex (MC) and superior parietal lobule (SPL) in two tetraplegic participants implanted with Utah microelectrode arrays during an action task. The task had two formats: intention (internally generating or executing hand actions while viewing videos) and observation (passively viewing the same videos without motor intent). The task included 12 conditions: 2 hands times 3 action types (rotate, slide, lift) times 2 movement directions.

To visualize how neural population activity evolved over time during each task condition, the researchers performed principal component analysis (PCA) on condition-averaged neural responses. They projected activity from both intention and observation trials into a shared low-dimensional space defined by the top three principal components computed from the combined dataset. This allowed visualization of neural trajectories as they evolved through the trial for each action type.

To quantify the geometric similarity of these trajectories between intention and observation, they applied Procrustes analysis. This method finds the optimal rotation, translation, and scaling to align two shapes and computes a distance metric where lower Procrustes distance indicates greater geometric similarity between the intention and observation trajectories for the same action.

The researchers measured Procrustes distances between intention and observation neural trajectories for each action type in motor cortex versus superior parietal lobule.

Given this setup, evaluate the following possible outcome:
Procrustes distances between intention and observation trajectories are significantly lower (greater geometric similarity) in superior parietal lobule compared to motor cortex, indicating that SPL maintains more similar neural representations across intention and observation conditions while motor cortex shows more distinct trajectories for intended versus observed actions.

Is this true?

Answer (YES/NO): YES